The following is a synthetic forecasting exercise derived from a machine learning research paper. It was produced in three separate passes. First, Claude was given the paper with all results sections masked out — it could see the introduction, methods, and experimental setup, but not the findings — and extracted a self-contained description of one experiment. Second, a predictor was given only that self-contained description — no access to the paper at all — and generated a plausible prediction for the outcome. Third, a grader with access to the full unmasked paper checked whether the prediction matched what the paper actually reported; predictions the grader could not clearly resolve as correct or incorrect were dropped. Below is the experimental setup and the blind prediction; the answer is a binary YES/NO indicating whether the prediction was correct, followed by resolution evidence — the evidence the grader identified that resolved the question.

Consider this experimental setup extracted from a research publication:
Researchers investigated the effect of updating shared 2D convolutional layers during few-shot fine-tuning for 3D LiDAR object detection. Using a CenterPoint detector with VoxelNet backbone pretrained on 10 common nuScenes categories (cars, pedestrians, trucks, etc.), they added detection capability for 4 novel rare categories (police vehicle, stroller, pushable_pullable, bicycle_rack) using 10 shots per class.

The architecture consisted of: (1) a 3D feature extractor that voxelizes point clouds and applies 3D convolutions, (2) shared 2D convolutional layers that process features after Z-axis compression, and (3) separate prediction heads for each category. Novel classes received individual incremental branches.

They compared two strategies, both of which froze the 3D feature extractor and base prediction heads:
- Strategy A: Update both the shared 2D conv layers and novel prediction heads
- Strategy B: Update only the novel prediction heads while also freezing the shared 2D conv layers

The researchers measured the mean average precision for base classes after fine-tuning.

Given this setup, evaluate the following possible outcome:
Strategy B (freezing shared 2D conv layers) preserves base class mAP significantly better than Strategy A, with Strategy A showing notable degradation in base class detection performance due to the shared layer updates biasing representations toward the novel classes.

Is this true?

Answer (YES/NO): YES